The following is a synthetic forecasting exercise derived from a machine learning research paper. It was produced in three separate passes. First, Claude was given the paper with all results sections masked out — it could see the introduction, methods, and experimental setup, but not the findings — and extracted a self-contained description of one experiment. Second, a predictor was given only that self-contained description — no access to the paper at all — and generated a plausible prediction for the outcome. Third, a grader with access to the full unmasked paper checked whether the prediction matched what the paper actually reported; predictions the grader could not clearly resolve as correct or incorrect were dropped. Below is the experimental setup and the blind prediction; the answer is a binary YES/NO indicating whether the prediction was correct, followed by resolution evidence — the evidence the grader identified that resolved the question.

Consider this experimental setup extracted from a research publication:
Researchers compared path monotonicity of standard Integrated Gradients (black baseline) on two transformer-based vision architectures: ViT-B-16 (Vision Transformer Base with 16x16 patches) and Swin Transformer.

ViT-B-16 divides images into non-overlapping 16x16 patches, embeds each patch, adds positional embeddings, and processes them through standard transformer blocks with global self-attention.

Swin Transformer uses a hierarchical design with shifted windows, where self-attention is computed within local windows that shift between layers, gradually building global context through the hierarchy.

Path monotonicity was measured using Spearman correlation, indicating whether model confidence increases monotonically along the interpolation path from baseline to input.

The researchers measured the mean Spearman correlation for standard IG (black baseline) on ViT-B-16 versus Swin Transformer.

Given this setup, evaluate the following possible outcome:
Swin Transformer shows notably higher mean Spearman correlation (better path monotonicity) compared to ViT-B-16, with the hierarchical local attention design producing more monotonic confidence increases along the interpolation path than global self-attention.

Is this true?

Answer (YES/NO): YES